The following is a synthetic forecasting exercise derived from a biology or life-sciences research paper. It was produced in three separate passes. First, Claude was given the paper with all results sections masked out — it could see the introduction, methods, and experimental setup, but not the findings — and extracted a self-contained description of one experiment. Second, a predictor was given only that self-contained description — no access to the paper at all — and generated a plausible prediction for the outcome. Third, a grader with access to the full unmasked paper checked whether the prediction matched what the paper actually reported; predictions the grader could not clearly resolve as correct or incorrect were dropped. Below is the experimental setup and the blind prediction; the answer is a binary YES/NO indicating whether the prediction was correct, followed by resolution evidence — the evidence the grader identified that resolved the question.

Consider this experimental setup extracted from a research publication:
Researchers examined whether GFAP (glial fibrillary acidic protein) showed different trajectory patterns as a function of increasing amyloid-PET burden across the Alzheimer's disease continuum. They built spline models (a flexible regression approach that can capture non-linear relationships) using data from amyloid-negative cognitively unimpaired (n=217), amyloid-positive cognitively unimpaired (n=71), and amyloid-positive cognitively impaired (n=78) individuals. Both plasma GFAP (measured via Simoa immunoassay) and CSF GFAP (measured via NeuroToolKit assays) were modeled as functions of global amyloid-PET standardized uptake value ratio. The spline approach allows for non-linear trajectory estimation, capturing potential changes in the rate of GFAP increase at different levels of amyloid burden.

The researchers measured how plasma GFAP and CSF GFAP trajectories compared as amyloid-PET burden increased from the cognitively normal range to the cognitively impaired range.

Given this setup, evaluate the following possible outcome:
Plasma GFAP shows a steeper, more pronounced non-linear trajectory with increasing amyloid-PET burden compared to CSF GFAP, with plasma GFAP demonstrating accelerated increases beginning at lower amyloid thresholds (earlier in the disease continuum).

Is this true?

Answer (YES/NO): YES